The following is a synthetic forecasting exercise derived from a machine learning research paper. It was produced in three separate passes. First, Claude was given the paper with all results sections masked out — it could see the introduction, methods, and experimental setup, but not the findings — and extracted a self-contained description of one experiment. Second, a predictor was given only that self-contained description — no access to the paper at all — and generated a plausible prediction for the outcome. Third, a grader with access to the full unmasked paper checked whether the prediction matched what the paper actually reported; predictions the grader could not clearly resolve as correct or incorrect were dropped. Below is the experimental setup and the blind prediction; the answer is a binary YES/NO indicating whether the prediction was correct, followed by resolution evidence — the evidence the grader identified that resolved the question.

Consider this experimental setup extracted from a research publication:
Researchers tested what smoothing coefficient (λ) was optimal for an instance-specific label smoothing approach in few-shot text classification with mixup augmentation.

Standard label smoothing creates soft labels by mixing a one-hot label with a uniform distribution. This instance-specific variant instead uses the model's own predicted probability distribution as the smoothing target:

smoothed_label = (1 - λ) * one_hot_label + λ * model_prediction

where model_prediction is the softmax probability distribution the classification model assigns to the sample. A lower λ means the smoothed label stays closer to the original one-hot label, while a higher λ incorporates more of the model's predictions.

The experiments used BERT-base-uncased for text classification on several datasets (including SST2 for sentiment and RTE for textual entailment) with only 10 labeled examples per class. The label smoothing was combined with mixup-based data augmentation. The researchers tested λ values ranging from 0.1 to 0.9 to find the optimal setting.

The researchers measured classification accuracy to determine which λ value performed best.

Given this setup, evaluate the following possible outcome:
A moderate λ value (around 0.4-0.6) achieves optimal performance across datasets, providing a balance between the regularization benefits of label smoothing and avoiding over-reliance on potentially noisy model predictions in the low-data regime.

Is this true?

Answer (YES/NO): NO